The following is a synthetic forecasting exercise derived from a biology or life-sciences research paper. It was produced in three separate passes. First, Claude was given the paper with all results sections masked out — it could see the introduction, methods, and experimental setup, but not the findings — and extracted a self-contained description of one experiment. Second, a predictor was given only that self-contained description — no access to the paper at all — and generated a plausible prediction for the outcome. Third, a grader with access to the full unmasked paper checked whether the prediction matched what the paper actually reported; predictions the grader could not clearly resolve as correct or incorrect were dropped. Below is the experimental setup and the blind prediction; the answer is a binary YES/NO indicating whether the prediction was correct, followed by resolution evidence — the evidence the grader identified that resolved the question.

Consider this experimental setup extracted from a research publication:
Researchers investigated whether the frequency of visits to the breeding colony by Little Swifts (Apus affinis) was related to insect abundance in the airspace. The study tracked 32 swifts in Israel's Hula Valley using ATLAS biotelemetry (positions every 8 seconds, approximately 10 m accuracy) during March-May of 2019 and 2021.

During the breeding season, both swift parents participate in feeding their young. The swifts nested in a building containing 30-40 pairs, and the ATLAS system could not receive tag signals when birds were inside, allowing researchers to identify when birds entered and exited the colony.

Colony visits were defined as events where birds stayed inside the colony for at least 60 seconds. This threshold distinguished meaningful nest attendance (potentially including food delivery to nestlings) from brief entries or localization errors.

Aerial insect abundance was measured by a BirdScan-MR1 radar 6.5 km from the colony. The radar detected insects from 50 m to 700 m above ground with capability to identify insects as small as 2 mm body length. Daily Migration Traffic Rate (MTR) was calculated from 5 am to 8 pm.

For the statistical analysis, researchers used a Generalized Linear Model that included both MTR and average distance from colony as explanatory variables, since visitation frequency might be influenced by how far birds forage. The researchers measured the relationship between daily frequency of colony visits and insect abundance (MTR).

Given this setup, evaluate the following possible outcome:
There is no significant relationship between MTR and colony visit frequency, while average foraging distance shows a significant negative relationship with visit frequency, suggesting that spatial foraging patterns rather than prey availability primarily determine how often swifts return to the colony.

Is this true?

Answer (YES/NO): NO